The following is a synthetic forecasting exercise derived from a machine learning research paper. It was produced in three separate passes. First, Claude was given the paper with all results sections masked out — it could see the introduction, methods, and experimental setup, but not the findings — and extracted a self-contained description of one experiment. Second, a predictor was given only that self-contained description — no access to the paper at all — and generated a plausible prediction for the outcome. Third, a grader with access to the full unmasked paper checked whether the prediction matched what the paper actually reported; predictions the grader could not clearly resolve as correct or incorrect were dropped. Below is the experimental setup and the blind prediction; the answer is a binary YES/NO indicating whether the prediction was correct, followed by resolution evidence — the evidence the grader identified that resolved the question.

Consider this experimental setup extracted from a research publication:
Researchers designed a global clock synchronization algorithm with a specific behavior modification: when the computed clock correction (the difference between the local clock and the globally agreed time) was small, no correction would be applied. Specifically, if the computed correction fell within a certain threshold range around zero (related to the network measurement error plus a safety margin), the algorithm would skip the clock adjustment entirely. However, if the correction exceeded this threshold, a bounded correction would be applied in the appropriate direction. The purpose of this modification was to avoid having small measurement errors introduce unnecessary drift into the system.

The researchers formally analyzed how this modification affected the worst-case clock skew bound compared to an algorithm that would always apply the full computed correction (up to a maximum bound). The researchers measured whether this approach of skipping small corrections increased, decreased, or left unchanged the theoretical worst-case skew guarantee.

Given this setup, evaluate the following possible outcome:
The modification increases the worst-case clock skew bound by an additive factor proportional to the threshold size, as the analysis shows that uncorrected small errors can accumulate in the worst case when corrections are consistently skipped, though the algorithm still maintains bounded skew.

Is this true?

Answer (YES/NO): NO